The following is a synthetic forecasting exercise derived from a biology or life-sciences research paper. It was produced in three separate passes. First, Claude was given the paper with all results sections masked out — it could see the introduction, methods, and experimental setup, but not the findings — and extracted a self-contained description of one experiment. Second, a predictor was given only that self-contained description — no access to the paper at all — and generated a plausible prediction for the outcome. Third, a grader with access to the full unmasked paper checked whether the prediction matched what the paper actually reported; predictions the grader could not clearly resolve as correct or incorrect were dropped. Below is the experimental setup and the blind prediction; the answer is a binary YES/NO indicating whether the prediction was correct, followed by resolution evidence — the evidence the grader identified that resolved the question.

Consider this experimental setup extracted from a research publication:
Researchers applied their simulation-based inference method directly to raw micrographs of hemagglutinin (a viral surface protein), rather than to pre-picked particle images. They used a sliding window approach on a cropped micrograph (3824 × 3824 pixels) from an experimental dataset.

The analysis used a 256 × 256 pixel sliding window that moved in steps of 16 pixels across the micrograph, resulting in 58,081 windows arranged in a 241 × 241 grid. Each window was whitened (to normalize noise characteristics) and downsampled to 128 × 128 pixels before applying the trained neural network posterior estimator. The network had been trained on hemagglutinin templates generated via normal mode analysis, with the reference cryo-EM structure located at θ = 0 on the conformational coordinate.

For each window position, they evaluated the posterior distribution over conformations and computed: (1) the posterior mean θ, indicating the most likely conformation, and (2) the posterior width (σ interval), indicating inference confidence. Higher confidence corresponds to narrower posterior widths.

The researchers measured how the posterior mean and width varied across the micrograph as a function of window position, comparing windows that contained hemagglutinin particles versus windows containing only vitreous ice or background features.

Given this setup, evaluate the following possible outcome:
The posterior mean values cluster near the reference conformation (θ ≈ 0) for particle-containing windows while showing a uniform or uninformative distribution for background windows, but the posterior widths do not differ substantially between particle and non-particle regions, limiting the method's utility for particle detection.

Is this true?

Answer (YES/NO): NO